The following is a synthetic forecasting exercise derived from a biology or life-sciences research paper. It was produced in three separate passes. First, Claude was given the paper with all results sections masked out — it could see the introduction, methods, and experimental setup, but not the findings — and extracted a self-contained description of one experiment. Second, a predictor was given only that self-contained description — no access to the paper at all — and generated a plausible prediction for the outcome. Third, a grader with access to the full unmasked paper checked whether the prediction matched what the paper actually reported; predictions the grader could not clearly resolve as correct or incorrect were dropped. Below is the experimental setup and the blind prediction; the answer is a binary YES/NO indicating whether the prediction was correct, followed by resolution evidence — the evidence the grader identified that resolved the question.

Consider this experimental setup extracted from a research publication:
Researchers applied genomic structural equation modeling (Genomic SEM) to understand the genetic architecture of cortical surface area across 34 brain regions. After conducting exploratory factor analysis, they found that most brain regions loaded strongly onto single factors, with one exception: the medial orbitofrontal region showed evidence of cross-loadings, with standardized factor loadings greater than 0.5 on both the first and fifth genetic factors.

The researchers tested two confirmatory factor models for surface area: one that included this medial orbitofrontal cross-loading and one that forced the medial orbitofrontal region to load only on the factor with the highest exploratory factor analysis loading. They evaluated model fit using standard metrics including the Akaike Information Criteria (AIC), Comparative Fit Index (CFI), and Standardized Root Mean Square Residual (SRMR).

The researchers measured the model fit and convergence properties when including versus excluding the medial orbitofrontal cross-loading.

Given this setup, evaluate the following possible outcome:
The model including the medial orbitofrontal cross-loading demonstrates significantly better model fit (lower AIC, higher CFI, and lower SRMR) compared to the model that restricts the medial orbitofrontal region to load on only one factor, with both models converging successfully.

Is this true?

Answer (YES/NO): NO